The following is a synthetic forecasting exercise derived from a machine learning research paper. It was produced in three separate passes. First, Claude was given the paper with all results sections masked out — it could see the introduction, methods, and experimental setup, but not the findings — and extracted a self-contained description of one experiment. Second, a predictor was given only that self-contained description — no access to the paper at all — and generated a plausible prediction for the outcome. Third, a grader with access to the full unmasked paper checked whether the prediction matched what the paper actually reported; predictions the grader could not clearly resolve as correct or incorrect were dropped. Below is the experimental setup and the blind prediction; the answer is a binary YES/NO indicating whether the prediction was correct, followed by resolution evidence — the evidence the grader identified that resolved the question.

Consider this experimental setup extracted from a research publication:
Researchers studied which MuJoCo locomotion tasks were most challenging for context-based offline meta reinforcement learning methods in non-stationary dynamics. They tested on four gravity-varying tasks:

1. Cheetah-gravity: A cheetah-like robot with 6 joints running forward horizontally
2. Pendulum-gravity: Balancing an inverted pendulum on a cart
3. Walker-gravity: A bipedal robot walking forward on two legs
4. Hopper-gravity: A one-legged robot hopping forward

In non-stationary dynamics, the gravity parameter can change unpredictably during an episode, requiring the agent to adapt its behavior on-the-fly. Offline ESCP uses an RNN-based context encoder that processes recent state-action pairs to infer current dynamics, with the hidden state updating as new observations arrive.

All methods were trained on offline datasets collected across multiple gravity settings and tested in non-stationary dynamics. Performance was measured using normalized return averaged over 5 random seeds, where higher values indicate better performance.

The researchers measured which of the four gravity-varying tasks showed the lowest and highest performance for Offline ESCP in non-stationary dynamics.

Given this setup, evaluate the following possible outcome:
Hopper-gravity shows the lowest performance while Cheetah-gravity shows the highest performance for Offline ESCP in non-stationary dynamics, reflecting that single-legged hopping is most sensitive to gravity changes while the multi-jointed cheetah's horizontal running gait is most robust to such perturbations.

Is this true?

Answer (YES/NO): NO